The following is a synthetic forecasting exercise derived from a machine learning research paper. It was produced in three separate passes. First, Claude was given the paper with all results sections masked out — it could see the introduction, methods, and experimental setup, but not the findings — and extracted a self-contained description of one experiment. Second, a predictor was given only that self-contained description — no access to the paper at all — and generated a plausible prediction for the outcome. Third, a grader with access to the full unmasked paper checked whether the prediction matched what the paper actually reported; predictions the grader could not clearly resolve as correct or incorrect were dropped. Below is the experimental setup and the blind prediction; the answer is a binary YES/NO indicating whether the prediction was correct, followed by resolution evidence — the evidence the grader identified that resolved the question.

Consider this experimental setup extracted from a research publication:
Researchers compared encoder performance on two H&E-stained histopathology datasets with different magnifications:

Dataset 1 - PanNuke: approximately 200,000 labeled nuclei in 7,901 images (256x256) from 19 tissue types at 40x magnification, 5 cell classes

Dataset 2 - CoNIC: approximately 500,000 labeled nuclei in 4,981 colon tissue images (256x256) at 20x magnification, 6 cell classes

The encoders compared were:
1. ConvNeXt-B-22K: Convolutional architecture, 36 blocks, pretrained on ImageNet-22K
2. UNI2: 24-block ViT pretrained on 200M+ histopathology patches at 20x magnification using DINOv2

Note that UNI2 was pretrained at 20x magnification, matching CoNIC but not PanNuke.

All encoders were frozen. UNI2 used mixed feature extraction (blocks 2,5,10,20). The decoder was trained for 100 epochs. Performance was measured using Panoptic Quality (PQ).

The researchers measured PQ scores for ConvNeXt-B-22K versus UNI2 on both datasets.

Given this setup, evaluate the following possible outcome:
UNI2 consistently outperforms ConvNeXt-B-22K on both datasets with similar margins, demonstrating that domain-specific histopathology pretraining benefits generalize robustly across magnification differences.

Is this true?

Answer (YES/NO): NO